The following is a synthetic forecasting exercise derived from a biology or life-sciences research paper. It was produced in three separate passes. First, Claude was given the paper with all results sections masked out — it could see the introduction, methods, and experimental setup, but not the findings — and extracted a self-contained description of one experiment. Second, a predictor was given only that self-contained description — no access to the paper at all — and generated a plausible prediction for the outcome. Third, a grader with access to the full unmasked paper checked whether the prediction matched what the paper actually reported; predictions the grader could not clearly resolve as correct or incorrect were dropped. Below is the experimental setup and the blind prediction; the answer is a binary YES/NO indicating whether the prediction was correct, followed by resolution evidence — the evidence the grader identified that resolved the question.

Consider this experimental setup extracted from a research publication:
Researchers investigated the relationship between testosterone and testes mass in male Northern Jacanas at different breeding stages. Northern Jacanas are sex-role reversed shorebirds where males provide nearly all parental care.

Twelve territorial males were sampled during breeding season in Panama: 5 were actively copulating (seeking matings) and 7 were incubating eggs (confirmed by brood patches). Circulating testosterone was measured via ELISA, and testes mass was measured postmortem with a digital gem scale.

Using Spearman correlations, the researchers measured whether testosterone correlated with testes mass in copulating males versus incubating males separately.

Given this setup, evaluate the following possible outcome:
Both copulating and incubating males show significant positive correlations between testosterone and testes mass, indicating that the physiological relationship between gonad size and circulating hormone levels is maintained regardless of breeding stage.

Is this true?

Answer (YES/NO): NO